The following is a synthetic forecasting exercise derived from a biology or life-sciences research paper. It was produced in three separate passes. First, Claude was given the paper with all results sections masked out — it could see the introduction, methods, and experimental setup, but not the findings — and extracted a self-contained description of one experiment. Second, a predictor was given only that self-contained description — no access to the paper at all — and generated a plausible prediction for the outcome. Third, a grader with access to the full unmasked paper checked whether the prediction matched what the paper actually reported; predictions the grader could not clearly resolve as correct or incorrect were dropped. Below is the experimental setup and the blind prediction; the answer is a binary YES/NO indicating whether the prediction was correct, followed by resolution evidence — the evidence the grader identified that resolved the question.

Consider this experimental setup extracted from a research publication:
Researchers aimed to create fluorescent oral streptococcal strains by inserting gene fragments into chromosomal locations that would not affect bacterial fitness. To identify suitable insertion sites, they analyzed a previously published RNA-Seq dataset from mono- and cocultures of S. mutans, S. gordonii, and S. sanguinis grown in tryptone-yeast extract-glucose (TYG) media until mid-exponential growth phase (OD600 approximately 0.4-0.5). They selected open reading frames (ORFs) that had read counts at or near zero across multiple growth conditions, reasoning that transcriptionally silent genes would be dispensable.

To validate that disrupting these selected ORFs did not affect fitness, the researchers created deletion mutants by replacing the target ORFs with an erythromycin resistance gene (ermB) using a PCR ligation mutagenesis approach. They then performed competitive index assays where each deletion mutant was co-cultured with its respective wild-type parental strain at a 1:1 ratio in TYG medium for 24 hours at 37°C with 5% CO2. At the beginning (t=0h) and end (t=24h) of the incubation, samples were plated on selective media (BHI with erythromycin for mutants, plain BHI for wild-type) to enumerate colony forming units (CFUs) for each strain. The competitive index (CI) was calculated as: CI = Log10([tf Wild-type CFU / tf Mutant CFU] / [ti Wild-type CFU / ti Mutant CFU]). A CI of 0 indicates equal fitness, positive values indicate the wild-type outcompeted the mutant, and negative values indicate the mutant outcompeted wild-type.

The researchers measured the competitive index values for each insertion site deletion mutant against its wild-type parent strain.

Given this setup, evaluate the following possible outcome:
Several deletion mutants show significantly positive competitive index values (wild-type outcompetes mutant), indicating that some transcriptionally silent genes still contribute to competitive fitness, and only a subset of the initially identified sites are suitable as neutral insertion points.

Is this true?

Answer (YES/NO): NO